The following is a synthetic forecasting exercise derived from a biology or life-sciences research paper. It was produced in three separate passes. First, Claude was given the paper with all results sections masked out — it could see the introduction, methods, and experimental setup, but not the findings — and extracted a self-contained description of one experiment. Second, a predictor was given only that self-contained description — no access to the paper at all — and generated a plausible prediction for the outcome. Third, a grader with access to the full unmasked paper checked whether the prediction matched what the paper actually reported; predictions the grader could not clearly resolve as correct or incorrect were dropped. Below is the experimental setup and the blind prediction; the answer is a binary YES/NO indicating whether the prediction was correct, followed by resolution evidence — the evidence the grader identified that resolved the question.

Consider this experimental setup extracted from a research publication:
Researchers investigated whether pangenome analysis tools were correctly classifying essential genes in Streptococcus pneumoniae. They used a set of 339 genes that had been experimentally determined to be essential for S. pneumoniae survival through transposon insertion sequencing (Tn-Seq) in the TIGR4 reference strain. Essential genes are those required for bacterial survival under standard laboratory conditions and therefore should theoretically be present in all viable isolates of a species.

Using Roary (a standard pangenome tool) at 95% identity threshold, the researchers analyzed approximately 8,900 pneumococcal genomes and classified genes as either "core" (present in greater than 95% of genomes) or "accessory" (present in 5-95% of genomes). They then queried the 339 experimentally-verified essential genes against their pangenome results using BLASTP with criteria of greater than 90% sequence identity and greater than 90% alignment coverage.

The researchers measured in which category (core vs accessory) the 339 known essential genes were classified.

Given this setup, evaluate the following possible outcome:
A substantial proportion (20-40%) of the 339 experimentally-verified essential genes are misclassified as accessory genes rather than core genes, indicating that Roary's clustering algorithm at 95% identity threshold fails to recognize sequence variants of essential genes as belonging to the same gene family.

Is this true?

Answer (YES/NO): YES